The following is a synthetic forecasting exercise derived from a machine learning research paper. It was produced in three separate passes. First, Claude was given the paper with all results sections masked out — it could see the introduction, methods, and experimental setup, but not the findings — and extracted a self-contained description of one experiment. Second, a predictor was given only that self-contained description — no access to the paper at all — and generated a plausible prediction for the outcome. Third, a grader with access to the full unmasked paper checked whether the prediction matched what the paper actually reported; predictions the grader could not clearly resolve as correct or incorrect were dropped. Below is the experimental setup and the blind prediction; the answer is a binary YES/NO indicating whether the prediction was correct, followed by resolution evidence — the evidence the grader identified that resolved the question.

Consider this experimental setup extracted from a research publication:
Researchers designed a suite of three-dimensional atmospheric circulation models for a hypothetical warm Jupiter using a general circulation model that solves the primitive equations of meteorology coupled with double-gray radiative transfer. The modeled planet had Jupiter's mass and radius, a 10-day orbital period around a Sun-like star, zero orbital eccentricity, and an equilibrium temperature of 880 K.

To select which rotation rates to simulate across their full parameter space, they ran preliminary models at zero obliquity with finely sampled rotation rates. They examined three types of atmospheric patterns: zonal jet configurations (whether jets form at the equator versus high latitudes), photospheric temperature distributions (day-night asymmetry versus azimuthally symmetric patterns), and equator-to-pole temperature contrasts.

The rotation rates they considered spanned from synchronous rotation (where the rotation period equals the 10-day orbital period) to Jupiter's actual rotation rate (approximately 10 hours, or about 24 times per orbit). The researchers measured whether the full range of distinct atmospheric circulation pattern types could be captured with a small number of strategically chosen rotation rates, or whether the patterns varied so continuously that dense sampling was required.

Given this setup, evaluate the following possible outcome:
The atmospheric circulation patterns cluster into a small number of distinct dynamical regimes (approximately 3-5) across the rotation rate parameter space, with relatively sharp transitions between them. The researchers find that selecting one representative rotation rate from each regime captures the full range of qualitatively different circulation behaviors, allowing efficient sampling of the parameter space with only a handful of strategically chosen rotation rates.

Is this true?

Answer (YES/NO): NO